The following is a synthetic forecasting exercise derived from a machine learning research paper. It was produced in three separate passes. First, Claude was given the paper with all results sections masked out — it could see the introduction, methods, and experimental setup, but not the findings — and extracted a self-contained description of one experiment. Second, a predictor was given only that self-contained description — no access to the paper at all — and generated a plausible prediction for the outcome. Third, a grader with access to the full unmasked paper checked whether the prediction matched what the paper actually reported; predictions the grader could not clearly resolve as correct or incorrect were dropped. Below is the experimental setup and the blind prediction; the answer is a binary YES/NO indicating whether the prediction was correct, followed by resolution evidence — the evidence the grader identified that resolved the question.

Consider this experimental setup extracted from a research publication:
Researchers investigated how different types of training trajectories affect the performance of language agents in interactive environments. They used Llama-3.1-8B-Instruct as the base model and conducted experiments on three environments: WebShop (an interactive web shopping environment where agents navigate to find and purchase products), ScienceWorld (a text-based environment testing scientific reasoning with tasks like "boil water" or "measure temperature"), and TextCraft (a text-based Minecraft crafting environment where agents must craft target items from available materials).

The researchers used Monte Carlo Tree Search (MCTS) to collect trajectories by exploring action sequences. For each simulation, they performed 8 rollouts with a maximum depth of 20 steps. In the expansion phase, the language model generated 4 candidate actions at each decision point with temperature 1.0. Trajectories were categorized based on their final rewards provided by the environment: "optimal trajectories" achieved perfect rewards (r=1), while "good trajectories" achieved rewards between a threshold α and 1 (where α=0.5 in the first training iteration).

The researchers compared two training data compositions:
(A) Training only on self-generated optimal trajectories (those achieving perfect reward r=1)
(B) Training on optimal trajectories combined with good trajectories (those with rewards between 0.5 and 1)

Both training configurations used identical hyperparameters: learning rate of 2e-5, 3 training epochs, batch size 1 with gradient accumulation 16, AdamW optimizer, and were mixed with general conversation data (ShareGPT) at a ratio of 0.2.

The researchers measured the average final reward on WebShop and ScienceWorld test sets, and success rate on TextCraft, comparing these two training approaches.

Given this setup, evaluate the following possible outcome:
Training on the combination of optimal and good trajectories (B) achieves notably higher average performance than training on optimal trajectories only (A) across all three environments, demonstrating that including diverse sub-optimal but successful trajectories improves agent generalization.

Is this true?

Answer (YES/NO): NO